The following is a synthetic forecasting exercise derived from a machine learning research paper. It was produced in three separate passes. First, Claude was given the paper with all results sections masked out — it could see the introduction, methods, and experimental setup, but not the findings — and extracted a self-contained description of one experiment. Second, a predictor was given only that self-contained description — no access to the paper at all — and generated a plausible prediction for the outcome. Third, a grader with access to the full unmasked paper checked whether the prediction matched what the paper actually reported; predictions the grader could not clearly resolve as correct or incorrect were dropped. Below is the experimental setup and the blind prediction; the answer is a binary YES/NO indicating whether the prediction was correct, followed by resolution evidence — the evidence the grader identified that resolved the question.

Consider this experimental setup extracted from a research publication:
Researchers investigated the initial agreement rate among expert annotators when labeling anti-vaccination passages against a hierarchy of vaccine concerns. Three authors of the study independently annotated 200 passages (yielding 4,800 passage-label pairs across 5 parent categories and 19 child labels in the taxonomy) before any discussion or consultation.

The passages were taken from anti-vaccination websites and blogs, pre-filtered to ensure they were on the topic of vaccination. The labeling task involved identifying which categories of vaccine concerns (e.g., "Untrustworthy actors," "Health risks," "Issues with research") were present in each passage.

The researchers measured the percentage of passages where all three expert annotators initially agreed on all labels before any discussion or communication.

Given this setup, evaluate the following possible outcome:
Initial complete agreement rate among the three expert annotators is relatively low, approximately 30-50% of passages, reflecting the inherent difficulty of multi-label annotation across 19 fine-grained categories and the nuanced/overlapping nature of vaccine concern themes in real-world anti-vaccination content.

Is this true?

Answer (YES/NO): NO